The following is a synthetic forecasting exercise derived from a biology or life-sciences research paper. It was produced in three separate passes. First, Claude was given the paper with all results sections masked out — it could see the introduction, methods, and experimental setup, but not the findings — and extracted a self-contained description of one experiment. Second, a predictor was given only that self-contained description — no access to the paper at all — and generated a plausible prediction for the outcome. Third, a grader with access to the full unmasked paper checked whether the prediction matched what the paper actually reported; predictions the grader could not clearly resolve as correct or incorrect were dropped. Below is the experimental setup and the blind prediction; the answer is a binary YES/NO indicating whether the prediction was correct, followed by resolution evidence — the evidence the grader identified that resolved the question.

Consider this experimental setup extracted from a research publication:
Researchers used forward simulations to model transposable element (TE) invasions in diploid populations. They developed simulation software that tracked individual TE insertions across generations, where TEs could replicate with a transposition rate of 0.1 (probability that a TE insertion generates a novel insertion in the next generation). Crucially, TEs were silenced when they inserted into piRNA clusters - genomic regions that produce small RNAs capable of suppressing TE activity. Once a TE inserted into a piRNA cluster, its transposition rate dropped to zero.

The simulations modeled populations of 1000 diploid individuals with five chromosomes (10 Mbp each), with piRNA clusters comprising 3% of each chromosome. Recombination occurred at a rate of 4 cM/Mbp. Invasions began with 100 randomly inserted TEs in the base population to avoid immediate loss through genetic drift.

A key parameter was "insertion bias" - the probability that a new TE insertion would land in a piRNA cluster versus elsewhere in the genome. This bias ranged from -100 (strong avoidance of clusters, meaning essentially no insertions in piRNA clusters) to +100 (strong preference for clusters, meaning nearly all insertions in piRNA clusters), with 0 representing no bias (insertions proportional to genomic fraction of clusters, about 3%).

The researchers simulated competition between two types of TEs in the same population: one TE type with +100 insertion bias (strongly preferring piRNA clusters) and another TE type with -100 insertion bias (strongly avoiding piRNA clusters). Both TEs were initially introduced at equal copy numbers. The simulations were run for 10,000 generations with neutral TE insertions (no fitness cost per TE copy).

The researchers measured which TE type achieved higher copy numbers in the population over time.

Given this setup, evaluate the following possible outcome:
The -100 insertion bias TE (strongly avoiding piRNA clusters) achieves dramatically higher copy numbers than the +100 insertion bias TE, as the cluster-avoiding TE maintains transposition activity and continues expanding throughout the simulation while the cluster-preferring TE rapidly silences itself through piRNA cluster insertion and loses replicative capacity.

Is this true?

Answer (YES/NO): YES